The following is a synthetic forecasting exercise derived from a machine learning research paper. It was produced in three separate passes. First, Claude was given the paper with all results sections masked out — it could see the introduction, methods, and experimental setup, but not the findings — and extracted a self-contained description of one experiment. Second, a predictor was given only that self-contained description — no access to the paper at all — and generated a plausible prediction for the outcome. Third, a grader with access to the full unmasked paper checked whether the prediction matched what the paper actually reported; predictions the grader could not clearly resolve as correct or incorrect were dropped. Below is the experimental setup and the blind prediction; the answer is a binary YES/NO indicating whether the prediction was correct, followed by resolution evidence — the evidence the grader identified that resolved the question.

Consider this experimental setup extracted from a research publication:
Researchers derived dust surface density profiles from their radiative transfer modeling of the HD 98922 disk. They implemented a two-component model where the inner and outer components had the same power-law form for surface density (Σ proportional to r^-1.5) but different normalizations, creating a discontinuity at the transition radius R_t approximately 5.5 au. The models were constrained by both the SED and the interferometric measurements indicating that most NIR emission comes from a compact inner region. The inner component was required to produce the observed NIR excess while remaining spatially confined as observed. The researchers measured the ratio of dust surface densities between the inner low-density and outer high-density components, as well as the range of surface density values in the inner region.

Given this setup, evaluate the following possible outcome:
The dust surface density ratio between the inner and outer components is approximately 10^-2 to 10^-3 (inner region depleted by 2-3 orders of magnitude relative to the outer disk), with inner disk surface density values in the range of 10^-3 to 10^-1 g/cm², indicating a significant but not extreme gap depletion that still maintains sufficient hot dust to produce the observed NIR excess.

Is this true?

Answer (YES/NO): NO